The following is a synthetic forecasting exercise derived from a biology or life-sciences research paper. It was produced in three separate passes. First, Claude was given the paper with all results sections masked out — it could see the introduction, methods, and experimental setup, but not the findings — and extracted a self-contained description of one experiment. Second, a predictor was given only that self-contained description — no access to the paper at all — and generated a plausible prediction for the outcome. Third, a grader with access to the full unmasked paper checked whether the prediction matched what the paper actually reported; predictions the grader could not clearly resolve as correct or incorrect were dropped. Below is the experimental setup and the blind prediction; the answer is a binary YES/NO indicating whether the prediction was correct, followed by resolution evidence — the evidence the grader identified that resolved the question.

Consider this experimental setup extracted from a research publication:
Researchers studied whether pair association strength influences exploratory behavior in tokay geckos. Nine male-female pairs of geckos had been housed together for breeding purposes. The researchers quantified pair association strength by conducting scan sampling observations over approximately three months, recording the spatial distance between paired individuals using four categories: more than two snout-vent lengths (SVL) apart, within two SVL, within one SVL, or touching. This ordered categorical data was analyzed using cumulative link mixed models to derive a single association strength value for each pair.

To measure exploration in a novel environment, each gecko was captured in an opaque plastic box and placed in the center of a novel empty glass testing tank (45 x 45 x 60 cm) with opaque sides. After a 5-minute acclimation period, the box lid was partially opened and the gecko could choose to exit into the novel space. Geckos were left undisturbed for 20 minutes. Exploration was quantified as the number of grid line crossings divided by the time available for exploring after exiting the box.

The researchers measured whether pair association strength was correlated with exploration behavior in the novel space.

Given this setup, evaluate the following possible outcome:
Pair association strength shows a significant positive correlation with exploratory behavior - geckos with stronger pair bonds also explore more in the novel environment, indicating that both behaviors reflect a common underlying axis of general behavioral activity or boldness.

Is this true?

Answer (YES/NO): NO